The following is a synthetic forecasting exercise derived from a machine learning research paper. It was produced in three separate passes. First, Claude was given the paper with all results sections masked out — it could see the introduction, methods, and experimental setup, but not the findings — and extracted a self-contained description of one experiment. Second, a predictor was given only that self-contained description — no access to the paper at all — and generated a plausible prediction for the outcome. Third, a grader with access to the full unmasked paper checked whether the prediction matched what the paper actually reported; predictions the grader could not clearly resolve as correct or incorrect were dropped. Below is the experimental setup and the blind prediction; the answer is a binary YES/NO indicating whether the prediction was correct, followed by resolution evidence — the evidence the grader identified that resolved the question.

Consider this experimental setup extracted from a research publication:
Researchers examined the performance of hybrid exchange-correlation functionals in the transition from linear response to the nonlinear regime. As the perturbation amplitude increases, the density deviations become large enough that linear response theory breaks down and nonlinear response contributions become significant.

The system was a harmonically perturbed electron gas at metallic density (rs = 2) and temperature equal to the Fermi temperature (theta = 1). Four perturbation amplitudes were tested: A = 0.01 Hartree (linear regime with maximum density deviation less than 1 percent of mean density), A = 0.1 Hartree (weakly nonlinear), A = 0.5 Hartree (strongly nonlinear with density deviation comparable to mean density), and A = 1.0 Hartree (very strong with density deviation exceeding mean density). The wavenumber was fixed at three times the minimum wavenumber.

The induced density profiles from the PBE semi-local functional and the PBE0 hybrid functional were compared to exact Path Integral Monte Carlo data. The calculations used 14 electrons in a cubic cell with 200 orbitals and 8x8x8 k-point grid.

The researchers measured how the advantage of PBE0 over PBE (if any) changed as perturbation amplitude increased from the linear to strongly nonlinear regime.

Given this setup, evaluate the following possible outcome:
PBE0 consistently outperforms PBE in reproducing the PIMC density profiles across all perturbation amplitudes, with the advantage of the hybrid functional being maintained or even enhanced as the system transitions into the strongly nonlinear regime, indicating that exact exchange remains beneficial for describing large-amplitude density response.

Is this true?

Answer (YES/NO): NO